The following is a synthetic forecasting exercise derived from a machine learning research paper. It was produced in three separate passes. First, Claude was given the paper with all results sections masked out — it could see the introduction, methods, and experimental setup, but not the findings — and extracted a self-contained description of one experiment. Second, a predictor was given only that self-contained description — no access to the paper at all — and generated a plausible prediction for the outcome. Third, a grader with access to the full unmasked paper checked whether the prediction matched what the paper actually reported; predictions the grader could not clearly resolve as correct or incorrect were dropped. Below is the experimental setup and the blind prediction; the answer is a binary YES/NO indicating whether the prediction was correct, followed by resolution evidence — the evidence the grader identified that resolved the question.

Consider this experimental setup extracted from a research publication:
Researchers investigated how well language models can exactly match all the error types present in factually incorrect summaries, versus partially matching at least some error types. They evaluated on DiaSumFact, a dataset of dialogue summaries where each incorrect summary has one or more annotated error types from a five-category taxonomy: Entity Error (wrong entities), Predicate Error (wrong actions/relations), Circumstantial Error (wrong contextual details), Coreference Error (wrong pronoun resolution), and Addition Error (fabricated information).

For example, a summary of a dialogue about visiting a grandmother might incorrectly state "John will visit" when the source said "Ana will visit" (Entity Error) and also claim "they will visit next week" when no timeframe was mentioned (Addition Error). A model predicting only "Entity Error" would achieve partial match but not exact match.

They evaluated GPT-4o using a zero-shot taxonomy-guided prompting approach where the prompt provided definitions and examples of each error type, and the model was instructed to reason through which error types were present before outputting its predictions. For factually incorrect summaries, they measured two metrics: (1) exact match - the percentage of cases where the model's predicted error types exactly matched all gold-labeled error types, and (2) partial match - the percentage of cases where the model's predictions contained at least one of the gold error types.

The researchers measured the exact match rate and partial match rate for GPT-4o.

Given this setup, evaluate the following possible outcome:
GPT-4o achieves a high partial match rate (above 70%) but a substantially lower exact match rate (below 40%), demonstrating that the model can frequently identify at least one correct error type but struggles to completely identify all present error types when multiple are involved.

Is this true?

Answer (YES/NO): YES